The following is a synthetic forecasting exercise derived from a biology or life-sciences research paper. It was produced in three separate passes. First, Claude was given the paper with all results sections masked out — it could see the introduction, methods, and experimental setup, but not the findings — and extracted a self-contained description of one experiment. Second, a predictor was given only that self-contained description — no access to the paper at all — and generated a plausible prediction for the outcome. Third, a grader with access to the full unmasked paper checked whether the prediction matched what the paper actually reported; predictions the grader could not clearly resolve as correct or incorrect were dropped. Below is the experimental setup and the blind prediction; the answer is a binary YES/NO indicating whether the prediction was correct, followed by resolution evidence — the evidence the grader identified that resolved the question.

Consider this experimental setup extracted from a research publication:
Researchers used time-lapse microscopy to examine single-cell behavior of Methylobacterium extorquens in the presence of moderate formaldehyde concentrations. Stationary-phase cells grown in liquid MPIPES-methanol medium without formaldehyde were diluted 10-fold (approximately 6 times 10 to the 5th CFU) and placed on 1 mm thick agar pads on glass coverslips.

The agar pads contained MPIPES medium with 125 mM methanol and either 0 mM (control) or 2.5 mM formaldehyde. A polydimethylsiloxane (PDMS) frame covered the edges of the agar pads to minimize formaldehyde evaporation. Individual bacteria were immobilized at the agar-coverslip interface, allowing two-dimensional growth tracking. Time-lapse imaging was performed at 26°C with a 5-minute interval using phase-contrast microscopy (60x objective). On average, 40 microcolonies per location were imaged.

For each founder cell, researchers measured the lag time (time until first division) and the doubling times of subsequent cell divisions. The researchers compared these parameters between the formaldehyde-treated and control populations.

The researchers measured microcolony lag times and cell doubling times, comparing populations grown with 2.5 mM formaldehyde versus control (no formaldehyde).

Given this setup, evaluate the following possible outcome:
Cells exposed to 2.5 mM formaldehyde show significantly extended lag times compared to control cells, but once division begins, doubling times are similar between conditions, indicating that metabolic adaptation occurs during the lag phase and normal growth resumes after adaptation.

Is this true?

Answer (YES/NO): NO